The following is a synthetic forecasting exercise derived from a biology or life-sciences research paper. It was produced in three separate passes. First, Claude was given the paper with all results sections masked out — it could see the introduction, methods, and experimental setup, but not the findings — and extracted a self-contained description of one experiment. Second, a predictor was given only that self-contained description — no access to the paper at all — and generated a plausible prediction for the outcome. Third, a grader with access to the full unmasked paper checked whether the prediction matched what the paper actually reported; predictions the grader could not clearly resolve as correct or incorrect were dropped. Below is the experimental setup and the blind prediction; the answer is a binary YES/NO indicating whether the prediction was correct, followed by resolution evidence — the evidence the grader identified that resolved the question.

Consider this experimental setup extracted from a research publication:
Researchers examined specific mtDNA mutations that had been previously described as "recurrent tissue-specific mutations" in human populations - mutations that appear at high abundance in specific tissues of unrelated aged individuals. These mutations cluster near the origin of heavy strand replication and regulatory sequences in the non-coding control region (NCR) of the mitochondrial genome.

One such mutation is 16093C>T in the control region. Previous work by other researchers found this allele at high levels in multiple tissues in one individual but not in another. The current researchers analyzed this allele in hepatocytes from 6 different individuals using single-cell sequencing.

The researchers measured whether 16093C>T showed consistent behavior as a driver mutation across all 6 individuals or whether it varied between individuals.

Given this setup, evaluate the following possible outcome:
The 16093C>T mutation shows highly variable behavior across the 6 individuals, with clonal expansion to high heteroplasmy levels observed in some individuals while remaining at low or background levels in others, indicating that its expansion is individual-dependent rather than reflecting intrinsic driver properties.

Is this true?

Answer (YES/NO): YES